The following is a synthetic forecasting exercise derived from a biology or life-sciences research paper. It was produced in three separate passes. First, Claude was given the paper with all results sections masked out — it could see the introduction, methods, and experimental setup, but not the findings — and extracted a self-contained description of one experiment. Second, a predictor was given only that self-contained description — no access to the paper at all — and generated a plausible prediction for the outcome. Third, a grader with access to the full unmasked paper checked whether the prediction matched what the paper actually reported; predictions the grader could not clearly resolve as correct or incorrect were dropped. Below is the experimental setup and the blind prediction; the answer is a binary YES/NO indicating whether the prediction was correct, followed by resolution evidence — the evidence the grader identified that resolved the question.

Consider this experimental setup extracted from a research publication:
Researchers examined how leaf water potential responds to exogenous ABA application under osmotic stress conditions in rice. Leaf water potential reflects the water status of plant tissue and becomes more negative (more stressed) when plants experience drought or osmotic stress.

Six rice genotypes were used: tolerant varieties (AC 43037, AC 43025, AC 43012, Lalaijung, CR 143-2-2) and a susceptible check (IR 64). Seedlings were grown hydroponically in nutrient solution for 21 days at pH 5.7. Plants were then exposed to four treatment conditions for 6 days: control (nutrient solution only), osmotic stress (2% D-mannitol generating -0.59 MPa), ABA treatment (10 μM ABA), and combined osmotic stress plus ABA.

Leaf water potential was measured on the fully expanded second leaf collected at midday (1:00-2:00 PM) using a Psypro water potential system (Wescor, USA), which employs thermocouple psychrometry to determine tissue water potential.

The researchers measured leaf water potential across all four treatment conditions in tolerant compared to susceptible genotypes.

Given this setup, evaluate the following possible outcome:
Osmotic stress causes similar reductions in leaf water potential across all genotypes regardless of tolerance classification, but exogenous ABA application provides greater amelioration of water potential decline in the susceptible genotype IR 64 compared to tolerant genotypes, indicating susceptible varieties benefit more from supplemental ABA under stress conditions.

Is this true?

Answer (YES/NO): NO